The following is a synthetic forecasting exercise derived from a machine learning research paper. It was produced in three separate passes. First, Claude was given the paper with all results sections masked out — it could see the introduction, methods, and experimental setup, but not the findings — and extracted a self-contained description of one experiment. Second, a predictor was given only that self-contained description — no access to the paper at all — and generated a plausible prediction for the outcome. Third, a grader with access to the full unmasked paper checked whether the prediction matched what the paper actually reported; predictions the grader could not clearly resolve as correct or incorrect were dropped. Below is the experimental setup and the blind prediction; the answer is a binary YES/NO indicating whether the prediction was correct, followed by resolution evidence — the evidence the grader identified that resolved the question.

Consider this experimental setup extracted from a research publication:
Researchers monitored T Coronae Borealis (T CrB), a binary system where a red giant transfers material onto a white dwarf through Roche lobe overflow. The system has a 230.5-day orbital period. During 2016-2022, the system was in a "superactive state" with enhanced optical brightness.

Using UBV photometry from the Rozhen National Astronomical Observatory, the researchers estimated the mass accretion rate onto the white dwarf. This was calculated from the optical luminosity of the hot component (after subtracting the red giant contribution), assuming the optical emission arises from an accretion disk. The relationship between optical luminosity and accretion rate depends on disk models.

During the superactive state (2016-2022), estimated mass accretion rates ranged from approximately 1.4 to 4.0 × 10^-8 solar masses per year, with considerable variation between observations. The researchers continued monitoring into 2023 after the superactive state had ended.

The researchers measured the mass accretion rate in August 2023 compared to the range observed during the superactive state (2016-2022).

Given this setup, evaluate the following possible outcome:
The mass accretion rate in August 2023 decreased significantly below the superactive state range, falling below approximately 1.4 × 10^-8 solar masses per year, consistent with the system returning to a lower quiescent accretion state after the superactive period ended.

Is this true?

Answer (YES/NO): YES